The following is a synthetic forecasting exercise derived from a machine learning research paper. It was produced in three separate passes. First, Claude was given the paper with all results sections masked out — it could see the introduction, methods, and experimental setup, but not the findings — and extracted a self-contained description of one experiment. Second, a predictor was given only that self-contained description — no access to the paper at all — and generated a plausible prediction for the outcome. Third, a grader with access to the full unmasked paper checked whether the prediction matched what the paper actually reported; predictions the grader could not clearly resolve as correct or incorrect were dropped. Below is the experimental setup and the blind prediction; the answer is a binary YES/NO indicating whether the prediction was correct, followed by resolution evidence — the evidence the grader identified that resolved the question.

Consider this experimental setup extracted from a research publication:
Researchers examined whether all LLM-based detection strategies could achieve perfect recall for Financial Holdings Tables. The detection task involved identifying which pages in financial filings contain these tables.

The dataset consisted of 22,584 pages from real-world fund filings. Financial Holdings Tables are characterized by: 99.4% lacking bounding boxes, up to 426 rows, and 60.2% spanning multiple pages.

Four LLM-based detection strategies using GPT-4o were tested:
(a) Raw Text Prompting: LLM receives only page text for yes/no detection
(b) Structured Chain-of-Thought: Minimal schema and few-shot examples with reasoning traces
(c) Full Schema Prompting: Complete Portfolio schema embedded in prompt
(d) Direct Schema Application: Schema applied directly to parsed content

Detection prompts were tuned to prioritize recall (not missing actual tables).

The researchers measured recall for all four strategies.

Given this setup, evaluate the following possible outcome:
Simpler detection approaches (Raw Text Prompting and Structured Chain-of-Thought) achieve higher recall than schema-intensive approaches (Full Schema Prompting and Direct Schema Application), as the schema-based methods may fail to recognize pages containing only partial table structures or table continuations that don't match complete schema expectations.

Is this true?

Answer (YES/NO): NO